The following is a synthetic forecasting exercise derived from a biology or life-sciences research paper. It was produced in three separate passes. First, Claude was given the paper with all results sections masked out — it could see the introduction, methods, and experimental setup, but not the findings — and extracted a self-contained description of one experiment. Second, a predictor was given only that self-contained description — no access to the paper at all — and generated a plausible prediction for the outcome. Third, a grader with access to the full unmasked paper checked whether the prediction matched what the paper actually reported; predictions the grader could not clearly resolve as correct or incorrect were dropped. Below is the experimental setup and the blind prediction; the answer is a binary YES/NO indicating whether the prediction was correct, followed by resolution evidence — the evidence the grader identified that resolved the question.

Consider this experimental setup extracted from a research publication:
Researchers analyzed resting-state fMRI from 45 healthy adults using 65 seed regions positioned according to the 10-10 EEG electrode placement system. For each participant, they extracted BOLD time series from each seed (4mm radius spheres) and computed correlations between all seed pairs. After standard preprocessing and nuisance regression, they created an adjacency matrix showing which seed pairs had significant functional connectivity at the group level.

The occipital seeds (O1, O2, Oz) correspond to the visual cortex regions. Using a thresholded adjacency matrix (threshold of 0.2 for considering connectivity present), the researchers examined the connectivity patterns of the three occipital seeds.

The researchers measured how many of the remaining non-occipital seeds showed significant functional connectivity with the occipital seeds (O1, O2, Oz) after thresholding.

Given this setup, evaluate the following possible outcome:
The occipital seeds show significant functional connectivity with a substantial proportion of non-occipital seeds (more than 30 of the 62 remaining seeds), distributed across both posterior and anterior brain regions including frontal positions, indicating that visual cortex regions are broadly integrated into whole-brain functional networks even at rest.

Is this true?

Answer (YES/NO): NO